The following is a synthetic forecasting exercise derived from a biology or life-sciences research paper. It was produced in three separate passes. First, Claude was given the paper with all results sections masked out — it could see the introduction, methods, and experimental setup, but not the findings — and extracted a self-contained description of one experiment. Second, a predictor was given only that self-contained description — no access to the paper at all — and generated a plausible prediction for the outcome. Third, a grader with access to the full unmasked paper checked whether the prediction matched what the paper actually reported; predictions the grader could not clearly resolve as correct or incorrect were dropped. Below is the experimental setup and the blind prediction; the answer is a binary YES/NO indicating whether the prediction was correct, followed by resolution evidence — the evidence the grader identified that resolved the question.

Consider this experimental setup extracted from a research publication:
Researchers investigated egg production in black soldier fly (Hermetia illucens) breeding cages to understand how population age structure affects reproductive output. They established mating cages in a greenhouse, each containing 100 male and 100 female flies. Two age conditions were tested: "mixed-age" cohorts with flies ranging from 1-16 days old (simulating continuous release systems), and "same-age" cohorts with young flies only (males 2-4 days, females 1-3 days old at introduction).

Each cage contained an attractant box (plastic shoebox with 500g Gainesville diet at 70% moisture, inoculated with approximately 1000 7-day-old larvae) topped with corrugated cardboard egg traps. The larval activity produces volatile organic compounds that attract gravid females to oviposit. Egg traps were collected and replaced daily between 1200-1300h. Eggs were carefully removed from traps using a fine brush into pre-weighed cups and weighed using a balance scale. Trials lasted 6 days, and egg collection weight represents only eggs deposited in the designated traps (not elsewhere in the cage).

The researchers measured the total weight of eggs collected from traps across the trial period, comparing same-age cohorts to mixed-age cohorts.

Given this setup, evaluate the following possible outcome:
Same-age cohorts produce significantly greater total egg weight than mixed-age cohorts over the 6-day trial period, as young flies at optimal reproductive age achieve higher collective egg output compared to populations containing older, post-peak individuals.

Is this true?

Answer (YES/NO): YES